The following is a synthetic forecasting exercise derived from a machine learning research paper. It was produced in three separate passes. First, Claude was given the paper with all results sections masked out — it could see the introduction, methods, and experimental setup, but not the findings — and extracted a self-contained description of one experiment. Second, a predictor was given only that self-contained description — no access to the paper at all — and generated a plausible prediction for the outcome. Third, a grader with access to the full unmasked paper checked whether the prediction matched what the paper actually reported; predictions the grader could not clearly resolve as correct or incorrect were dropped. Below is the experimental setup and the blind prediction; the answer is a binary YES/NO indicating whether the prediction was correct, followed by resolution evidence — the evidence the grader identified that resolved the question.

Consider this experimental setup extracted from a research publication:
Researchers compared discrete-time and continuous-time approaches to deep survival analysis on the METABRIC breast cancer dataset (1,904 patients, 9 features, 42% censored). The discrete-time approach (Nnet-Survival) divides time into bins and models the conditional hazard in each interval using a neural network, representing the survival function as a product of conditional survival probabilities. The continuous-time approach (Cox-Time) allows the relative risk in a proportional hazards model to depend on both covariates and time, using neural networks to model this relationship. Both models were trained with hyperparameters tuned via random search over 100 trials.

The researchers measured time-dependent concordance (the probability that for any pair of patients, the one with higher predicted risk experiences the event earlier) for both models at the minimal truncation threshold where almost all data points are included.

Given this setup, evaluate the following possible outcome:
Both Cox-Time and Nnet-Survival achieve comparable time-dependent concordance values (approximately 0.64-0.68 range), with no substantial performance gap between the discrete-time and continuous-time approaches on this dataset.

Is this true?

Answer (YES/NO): YES